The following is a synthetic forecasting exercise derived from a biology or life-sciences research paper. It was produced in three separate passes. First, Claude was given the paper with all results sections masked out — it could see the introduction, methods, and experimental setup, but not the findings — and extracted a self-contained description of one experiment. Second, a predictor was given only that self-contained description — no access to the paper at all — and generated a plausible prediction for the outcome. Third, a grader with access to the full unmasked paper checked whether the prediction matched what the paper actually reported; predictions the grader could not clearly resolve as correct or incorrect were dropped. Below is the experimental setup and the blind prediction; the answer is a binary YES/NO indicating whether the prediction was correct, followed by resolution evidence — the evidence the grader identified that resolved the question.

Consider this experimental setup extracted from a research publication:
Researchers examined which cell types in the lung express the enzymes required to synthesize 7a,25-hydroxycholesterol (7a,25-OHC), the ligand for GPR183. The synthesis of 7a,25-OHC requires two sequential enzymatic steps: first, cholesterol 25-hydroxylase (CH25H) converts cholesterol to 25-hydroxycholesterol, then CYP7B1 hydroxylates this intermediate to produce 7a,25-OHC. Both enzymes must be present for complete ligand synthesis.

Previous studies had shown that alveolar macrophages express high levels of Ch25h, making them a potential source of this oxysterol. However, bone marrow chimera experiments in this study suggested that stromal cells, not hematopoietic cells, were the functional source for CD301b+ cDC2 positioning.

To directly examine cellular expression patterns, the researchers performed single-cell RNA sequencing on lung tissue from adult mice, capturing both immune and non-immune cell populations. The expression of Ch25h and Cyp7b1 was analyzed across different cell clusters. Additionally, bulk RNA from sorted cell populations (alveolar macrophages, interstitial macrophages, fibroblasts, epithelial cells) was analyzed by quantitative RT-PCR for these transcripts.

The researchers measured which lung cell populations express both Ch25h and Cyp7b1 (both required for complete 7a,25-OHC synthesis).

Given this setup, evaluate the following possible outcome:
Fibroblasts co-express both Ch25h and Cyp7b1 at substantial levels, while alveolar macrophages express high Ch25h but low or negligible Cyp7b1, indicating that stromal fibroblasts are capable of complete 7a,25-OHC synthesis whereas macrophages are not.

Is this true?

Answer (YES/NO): YES